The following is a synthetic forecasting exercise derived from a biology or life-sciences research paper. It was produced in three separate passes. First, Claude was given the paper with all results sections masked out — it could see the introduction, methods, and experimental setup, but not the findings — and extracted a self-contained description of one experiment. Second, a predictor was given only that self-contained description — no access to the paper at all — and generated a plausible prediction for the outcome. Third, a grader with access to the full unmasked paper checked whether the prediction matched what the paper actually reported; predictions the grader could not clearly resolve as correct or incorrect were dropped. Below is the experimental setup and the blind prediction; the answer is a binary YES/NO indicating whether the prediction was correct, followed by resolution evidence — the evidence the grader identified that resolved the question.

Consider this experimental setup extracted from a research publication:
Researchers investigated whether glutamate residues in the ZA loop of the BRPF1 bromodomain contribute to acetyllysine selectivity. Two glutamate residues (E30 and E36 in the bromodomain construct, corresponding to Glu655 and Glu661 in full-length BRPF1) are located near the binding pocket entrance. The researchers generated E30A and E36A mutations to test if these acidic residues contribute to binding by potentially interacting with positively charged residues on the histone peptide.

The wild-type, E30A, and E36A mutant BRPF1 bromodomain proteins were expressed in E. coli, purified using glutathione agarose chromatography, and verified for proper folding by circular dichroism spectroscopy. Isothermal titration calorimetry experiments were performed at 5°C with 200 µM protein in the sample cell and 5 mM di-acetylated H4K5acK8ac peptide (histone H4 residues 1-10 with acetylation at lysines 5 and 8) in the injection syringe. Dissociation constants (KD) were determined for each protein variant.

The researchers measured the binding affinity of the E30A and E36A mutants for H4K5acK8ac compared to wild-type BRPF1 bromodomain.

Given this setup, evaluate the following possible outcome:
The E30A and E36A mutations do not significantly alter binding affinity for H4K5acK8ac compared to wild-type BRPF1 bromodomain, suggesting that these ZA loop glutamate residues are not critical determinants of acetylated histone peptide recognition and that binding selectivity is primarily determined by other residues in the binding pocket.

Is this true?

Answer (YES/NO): NO